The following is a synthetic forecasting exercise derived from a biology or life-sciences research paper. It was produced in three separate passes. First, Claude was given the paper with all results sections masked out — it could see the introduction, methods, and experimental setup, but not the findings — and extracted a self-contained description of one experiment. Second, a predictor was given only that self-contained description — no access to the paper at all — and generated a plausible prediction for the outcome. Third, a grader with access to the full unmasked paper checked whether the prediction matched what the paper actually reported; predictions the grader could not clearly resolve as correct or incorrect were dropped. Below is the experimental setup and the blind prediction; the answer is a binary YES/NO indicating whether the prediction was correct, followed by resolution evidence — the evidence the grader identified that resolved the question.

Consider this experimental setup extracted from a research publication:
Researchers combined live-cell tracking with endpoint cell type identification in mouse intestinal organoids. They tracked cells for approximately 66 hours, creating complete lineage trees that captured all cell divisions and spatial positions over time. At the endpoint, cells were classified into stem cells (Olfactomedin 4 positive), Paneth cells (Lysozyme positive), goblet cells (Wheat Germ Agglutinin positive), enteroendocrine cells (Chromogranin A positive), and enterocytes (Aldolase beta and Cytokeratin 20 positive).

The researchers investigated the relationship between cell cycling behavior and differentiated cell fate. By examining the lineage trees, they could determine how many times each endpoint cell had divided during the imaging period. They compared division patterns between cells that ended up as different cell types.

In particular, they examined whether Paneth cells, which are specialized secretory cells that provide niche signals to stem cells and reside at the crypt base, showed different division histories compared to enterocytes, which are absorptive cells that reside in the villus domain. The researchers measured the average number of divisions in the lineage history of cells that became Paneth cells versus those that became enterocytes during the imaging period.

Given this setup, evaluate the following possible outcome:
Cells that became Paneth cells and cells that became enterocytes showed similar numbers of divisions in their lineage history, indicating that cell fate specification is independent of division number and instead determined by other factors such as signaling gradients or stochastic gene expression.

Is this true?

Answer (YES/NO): NO